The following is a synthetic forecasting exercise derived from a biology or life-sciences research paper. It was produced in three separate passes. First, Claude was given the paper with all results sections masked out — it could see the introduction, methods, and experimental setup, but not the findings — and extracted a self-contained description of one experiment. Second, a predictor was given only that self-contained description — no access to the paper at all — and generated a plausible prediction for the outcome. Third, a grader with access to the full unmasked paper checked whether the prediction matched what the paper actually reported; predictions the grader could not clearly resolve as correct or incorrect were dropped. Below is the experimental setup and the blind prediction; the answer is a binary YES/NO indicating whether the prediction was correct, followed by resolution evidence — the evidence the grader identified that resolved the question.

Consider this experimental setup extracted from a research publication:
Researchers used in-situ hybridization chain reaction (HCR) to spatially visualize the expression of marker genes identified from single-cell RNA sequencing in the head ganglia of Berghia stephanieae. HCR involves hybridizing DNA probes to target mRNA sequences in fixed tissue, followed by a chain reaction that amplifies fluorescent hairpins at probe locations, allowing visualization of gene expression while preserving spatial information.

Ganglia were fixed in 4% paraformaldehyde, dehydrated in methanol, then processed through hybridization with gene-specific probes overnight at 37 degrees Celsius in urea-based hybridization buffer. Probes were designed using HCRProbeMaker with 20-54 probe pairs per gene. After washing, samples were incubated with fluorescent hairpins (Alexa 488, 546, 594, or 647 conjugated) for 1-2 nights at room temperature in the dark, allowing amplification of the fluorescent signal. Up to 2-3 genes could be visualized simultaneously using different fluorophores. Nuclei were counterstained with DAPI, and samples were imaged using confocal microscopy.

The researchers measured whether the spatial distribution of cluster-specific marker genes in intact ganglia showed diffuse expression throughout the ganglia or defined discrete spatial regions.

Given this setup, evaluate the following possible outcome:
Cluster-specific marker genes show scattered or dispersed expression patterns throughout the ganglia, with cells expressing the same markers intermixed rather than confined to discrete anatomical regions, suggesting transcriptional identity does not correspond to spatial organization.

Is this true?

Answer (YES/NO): NO